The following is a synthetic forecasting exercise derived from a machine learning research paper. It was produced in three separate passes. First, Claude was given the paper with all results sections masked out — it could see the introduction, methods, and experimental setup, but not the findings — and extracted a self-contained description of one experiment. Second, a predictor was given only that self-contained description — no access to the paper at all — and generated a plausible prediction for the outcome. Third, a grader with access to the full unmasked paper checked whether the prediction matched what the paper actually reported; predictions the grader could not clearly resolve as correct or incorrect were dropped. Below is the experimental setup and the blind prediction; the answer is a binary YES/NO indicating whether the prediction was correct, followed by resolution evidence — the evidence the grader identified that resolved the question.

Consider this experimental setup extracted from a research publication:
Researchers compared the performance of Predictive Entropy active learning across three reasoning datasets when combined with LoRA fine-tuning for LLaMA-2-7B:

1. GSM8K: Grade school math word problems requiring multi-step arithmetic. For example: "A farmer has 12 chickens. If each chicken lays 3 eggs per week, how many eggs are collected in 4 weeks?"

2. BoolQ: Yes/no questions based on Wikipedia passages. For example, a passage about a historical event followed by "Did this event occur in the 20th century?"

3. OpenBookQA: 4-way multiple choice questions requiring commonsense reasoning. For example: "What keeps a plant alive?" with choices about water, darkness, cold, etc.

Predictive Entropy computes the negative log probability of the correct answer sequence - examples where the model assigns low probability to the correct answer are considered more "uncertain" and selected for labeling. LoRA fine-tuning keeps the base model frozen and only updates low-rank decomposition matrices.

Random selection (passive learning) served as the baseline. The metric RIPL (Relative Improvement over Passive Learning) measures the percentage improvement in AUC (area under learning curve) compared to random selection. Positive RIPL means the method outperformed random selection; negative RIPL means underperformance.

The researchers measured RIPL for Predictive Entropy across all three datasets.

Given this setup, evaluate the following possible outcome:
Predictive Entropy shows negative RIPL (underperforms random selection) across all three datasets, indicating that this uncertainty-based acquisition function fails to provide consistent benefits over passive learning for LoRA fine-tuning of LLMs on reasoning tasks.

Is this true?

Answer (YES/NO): YES